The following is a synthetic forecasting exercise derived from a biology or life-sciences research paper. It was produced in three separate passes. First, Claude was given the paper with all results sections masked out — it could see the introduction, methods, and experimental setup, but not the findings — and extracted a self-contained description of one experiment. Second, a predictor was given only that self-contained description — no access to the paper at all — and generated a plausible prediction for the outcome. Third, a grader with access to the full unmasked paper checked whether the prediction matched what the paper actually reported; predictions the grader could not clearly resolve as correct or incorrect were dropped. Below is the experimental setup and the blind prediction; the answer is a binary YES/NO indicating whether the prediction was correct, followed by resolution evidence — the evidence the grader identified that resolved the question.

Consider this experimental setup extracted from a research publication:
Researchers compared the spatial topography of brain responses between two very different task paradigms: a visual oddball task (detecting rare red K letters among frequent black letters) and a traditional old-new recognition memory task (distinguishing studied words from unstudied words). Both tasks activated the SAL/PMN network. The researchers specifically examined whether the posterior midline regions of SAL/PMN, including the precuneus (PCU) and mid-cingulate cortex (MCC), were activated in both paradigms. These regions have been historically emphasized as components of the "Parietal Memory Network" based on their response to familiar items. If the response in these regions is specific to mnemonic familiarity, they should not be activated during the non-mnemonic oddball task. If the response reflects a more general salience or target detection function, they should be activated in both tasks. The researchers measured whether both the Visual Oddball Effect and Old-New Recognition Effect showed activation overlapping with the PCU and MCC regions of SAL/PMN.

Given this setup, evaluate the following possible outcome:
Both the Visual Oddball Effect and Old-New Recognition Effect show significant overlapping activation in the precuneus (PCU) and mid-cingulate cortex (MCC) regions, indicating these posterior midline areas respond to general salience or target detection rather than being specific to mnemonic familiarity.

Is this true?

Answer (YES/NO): YES